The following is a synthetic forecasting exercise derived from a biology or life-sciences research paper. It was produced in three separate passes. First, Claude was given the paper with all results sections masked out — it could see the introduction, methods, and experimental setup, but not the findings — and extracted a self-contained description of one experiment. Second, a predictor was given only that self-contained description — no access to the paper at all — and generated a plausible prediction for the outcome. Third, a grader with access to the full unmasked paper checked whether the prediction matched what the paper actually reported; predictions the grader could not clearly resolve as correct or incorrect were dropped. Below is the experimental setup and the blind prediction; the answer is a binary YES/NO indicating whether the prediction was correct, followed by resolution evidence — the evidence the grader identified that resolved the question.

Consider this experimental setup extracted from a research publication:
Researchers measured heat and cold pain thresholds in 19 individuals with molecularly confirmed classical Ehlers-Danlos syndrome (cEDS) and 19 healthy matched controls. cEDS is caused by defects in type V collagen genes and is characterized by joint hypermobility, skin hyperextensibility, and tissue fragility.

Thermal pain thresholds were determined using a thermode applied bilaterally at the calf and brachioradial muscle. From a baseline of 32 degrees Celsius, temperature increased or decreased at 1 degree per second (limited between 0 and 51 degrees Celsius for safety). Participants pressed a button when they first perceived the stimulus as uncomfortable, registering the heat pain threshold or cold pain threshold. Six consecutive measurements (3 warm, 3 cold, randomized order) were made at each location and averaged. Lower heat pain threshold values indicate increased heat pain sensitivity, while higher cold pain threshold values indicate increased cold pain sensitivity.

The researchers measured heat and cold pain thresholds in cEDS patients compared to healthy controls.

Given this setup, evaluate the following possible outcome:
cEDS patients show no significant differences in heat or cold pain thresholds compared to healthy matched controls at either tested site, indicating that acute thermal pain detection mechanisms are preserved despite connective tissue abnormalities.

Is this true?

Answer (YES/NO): NO